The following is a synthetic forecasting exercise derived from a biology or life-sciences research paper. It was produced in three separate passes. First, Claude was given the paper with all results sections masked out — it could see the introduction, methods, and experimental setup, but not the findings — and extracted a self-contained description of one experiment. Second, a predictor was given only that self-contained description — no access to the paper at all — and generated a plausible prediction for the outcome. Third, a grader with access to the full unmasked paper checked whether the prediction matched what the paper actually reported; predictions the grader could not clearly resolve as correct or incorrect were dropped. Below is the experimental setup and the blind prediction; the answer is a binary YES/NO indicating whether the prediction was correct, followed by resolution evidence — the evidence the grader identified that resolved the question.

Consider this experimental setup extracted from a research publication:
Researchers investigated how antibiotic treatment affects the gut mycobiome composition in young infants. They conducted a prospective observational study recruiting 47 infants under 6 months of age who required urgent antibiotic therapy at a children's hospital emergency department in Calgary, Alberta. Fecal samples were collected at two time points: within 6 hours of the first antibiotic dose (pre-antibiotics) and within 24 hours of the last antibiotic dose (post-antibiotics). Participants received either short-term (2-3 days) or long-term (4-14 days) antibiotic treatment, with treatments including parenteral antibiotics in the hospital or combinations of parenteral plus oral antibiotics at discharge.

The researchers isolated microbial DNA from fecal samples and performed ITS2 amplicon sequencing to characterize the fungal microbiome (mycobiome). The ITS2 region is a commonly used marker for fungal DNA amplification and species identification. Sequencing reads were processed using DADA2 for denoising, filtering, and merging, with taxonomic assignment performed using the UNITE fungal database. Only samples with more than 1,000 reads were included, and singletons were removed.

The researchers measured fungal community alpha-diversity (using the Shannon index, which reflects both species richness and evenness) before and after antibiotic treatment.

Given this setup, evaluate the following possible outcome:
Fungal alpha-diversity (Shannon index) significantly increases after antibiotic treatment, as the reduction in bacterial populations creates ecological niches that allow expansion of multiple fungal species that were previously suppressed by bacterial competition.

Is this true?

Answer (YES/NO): YES